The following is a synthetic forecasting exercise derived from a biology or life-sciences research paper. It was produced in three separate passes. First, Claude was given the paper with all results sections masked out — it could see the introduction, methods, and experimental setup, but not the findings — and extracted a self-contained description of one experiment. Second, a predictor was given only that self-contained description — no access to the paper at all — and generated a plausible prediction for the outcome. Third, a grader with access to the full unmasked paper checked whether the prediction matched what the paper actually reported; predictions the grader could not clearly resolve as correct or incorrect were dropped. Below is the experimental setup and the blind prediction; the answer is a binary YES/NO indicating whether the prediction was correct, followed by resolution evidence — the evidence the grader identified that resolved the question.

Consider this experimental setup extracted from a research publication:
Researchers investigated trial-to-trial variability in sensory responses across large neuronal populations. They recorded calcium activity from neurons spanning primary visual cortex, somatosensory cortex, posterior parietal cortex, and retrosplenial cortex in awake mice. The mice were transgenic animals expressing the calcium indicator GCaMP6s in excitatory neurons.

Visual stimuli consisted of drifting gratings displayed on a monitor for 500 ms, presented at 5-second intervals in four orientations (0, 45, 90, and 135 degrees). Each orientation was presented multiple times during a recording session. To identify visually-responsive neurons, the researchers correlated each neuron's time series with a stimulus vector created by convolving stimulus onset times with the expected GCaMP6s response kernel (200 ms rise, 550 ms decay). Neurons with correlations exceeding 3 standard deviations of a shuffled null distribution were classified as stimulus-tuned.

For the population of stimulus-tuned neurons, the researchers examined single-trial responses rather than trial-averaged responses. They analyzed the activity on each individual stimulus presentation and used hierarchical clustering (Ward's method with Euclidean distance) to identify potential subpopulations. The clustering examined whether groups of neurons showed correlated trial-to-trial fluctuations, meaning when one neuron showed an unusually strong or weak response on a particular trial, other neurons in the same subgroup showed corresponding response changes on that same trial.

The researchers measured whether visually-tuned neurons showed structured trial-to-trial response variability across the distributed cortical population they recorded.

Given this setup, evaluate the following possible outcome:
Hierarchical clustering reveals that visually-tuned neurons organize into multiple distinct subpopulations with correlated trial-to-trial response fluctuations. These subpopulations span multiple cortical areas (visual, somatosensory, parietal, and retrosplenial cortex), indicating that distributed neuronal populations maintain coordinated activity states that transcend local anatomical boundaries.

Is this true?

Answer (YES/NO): YES